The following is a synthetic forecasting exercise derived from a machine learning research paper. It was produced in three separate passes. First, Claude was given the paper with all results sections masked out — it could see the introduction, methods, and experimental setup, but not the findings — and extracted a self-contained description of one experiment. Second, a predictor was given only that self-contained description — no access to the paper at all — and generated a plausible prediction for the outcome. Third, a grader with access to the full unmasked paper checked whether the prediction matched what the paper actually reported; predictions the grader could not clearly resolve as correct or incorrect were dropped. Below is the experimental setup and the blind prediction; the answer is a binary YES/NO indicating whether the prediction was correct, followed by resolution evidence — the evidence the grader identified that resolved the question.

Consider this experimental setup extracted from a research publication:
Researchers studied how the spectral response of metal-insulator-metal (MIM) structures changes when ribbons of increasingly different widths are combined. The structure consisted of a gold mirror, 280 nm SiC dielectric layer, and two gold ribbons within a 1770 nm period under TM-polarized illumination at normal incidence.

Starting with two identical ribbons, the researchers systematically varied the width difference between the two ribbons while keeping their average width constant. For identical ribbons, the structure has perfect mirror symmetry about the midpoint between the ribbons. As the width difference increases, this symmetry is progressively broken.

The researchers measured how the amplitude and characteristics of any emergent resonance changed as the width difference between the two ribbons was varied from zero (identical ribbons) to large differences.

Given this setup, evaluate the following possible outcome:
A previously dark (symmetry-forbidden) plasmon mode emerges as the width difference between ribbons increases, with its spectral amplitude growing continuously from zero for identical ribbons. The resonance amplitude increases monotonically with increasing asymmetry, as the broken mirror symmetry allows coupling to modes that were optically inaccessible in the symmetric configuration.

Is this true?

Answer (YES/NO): YES